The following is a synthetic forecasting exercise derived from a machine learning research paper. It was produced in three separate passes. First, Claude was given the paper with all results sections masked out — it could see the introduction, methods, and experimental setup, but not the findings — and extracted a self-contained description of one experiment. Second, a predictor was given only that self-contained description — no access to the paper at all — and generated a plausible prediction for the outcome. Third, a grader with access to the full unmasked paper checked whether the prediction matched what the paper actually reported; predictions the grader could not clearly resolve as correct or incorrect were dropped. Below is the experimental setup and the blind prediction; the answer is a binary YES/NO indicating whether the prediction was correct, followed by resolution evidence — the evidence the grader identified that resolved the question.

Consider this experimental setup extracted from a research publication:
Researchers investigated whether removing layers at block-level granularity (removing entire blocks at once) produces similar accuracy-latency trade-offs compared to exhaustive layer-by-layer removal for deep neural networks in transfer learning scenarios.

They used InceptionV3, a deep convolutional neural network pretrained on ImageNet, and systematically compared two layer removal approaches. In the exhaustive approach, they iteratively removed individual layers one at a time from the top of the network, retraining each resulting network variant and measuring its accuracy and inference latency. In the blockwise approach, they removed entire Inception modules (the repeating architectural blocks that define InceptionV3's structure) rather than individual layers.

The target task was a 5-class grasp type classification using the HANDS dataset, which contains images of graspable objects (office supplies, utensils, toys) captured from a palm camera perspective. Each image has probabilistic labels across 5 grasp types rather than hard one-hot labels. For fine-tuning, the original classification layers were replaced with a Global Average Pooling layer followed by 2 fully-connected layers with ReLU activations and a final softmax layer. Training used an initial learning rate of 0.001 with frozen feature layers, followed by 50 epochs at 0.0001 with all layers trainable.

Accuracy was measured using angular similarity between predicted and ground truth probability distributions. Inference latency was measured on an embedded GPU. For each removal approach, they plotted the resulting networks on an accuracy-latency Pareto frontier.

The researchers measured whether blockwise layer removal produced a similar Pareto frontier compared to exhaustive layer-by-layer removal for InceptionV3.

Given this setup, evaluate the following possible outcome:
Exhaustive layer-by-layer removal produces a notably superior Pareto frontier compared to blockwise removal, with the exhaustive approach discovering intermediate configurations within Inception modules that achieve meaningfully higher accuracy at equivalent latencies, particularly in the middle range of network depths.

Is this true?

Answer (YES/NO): NO